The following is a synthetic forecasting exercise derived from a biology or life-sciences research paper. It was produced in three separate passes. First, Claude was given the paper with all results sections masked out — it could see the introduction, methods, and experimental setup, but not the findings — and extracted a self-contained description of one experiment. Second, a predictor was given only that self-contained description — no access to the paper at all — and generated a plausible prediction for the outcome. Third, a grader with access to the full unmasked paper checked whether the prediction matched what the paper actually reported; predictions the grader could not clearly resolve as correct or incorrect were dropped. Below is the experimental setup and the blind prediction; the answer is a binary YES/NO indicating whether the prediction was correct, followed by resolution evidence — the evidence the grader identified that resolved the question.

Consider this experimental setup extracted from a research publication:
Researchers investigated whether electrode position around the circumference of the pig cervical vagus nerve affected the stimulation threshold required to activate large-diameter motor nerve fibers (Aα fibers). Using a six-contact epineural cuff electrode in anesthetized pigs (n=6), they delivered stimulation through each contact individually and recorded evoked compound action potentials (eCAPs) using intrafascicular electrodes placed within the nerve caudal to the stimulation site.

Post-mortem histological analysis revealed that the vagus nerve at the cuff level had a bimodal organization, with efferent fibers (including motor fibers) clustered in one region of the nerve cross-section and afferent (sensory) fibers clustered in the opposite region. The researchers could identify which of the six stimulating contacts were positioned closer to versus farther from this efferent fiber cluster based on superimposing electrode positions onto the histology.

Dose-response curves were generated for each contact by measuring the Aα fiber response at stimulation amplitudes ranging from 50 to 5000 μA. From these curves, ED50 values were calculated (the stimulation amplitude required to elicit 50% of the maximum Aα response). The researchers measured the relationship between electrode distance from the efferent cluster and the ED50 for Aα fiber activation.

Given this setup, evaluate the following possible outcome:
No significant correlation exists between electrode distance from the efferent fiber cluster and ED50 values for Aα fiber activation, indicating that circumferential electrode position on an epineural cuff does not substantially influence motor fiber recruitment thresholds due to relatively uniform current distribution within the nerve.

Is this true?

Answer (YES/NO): NO